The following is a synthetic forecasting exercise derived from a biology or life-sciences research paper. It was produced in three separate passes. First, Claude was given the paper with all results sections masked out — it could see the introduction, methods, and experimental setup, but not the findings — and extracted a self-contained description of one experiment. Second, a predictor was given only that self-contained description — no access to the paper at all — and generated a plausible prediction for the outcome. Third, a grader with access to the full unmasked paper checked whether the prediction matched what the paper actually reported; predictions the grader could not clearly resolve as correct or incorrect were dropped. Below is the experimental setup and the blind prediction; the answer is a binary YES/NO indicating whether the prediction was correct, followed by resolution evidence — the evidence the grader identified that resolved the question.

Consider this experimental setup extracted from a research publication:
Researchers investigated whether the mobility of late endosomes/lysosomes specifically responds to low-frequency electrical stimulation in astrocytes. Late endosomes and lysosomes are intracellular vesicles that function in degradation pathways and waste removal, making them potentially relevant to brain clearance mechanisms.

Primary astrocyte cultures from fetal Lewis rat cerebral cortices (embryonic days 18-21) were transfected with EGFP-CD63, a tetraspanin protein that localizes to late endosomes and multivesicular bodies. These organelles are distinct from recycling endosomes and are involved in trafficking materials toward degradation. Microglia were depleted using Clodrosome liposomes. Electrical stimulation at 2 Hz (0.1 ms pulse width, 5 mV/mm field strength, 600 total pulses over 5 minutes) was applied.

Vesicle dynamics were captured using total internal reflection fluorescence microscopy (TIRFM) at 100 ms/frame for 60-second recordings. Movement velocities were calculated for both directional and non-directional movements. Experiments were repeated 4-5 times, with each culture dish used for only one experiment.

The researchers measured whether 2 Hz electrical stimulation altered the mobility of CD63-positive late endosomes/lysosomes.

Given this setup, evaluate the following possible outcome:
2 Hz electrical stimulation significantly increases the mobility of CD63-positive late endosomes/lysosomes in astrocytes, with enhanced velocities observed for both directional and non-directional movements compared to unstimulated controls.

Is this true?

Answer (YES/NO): YES